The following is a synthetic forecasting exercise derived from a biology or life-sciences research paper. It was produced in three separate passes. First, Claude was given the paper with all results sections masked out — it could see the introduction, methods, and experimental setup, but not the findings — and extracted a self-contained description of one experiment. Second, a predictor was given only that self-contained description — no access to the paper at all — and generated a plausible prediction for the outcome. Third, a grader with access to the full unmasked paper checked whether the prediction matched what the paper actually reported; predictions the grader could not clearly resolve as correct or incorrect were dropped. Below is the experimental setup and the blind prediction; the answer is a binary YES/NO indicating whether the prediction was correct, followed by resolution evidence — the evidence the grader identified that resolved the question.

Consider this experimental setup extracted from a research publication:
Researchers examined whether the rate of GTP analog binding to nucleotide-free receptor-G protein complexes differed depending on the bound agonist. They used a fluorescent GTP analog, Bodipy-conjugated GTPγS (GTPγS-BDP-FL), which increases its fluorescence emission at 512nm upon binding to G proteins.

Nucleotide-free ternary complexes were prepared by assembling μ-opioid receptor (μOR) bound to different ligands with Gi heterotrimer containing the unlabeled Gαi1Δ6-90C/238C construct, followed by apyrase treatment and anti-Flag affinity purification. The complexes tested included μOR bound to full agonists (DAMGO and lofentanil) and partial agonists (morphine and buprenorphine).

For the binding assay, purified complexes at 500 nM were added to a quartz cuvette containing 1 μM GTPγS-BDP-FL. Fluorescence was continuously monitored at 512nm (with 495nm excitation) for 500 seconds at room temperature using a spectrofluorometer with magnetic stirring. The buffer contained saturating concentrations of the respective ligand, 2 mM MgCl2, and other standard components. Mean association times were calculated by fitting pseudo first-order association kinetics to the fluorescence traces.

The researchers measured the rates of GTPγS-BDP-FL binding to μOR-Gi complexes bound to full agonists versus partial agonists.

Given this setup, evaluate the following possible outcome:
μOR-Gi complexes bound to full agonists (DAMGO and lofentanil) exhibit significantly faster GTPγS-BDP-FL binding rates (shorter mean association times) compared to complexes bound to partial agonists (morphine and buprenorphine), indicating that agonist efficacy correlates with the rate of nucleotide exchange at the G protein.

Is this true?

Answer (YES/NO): NO